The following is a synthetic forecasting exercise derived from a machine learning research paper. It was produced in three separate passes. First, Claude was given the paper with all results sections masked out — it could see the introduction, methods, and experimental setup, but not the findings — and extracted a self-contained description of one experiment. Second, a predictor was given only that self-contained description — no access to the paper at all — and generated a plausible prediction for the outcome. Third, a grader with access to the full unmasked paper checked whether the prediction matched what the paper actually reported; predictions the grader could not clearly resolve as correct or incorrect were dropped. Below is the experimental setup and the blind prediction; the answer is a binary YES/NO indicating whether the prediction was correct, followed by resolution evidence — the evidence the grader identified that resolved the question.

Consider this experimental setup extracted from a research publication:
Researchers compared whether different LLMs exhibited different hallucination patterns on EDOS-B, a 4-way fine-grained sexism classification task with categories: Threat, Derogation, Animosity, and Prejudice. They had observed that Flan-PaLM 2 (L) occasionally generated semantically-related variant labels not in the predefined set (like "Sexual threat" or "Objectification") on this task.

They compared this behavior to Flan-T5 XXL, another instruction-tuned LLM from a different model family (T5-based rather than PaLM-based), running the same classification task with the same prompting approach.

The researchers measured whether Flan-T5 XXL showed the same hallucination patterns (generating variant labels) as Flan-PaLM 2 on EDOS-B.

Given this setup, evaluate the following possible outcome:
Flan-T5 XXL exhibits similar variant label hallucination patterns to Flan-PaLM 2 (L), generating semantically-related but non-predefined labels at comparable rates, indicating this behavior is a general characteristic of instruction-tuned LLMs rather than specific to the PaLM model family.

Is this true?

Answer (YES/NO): NO